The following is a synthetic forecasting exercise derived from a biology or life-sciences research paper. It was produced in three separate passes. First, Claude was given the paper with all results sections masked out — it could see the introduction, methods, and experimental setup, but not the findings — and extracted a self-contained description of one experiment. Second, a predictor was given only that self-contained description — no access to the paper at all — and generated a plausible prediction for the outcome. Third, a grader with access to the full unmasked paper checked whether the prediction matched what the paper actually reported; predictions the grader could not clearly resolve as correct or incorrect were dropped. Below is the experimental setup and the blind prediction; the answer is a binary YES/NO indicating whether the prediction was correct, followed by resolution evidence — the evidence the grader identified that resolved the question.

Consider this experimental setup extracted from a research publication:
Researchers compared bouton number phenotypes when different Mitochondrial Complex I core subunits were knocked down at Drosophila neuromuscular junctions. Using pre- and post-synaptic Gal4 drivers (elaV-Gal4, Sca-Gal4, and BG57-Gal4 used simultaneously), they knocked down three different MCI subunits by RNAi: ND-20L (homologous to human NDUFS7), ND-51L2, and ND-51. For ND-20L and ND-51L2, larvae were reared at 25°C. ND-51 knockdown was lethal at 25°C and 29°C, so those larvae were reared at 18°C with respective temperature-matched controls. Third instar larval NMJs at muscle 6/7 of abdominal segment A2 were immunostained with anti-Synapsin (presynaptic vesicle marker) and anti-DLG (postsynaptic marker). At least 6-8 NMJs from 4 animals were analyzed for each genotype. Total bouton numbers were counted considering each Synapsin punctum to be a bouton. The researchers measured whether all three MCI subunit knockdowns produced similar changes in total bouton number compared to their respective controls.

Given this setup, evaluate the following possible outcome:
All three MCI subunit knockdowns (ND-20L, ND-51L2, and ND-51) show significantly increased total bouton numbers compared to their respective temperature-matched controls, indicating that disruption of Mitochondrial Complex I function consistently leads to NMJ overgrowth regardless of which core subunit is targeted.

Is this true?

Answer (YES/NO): NO